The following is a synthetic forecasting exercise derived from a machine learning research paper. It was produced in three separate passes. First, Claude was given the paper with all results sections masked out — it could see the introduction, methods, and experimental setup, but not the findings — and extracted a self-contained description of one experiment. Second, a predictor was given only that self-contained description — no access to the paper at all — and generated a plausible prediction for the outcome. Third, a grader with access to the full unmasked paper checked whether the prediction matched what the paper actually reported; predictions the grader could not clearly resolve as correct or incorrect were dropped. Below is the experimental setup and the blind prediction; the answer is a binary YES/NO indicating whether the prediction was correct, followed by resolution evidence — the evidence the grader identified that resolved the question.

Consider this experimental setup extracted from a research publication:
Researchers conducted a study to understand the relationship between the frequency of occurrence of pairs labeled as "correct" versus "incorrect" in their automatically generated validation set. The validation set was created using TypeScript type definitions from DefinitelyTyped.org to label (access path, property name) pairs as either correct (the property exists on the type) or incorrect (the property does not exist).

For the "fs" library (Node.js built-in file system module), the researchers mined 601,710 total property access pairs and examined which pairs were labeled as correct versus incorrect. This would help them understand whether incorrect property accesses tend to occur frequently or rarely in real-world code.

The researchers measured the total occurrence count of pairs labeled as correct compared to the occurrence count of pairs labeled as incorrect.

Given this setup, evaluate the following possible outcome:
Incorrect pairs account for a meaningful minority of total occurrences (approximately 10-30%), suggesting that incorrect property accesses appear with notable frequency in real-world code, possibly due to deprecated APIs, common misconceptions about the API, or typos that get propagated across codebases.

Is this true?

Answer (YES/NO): NO